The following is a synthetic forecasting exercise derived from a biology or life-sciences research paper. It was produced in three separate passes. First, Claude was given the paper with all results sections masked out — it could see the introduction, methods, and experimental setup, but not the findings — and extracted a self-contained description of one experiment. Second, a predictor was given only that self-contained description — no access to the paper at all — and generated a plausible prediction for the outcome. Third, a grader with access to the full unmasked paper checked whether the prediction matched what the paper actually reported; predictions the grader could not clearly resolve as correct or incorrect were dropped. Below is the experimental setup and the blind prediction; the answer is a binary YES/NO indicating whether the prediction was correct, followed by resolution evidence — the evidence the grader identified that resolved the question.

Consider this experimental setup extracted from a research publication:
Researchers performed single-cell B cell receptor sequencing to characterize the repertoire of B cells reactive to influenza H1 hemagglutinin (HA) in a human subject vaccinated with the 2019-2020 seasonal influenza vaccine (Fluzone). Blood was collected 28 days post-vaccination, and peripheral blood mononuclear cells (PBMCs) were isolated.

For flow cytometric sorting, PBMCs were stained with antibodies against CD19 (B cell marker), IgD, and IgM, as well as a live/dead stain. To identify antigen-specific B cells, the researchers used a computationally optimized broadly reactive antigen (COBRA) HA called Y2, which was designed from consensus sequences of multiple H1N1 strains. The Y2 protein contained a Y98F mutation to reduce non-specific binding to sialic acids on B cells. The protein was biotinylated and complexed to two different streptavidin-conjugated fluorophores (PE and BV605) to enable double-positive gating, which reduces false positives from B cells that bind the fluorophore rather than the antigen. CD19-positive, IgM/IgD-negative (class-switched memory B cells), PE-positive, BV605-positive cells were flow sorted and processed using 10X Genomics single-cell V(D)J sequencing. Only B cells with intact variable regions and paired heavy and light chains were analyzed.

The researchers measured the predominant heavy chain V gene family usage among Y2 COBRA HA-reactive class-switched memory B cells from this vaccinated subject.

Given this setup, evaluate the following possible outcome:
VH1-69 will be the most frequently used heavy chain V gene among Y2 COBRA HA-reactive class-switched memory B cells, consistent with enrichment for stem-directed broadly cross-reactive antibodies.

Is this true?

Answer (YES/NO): NO